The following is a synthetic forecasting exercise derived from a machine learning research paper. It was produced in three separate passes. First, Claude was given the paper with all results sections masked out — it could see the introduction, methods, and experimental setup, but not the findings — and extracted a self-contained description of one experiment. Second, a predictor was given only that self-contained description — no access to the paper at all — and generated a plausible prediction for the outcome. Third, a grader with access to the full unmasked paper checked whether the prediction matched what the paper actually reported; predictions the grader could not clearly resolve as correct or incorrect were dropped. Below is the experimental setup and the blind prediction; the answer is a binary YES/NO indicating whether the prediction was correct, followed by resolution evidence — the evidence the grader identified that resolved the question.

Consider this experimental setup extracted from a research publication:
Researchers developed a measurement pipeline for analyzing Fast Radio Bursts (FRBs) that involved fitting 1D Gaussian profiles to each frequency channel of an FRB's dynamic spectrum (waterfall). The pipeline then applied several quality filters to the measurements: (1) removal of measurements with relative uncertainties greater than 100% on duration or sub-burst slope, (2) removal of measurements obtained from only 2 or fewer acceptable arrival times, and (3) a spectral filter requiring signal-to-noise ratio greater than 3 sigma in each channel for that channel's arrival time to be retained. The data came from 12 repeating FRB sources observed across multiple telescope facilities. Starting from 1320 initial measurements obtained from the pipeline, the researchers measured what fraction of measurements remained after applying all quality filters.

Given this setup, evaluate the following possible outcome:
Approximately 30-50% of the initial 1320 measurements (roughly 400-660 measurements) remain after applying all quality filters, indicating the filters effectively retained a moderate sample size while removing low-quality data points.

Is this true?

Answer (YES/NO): YES